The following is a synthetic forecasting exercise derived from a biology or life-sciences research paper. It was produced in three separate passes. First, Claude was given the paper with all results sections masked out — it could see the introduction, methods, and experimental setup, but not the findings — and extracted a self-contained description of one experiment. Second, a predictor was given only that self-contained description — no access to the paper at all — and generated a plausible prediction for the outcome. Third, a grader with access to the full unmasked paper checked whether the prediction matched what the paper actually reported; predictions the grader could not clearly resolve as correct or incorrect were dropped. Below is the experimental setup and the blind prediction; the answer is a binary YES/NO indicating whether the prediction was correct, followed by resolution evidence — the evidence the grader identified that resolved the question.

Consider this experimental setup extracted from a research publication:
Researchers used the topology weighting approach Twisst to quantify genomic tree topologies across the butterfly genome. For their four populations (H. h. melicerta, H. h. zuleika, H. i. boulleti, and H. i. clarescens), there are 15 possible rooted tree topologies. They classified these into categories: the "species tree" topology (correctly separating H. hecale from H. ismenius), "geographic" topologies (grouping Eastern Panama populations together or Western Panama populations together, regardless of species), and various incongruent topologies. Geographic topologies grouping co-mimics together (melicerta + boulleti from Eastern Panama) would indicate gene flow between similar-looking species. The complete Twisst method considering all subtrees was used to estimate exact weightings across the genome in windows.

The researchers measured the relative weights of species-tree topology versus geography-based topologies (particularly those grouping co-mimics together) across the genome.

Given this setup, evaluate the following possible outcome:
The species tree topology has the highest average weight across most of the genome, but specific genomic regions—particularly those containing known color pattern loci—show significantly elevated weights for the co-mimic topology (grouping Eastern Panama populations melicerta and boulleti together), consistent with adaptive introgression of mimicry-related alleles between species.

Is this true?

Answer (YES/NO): YES